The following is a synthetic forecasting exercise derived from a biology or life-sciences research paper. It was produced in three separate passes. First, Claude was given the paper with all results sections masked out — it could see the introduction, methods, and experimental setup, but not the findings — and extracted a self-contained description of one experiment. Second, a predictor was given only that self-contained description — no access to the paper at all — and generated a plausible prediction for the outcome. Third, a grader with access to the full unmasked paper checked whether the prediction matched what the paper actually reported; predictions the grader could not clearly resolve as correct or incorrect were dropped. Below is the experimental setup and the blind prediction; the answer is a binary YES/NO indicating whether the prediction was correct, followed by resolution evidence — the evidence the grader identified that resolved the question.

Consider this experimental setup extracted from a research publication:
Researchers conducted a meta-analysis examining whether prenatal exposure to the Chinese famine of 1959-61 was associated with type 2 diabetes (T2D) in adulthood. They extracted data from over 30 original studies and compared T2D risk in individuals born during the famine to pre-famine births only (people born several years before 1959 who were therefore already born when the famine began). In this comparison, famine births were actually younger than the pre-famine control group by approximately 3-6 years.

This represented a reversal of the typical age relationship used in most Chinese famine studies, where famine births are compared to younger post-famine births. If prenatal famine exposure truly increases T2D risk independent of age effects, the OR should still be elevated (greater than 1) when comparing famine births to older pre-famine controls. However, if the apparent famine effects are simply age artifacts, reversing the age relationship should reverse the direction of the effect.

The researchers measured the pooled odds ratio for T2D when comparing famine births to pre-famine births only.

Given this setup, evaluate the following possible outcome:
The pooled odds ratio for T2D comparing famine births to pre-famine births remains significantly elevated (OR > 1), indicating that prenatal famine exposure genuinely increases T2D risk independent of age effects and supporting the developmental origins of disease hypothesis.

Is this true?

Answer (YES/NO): NO